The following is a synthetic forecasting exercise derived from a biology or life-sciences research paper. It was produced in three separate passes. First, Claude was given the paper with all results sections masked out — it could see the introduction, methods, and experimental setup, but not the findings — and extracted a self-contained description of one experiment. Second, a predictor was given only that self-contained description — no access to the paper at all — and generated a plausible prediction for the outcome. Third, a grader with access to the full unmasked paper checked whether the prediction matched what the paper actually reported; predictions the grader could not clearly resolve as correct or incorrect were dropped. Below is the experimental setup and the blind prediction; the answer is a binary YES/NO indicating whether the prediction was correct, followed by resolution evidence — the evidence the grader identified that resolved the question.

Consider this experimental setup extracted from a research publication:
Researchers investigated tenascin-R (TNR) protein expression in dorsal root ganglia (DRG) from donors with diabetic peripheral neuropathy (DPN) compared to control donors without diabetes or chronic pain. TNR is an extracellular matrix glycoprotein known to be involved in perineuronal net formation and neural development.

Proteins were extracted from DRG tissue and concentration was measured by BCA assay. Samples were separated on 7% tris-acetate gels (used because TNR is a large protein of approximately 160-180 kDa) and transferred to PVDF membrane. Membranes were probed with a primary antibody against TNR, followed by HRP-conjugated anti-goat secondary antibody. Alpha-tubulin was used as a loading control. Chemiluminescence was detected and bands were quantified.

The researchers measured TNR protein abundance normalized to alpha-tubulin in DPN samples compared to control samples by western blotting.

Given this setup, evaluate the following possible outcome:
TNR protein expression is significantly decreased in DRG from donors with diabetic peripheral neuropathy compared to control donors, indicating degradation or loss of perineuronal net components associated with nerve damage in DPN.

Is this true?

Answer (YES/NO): NO